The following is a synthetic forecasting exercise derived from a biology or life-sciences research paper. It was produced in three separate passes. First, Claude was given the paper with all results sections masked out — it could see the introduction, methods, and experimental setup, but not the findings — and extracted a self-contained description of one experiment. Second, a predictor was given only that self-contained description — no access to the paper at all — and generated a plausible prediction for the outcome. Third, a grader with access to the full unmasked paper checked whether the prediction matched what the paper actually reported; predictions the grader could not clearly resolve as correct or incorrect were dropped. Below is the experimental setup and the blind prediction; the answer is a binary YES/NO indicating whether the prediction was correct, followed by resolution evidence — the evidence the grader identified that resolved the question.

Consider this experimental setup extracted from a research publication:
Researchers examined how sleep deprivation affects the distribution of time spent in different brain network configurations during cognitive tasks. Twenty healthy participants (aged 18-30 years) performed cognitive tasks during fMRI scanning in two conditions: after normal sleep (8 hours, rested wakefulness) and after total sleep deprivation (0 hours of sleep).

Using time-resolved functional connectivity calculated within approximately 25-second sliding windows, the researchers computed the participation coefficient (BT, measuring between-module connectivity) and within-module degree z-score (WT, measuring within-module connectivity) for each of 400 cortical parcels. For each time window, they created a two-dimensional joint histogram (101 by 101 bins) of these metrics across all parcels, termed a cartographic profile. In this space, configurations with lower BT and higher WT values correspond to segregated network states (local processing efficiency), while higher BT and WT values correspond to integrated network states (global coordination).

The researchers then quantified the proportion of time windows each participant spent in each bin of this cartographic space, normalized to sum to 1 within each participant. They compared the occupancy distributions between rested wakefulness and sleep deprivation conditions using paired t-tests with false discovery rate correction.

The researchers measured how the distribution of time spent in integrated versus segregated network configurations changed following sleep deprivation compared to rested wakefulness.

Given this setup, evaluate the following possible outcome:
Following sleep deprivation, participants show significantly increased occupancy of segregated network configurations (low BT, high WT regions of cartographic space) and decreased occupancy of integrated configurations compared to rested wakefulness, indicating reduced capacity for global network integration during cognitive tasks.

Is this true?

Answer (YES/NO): NO